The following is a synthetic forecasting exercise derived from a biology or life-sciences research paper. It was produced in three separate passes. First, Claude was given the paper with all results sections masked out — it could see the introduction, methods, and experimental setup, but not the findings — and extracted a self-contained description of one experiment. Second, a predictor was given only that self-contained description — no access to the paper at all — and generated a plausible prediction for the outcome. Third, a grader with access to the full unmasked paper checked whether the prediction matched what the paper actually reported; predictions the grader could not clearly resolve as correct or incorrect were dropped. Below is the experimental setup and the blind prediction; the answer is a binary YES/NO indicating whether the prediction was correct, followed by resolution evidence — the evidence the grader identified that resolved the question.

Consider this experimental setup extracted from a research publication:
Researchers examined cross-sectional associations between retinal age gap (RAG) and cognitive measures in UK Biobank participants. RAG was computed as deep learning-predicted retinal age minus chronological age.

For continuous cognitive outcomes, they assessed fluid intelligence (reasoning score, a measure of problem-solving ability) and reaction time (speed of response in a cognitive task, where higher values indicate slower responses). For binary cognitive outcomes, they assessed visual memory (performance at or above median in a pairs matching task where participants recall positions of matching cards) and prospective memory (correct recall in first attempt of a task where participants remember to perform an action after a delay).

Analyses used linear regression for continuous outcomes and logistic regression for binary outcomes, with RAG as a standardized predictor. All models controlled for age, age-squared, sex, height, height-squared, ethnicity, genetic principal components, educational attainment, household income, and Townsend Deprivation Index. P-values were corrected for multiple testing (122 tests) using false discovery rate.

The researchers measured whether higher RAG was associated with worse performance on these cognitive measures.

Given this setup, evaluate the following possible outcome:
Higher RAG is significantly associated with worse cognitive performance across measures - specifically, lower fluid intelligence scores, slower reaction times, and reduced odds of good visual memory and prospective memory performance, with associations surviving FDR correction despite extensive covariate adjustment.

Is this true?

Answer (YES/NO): NO